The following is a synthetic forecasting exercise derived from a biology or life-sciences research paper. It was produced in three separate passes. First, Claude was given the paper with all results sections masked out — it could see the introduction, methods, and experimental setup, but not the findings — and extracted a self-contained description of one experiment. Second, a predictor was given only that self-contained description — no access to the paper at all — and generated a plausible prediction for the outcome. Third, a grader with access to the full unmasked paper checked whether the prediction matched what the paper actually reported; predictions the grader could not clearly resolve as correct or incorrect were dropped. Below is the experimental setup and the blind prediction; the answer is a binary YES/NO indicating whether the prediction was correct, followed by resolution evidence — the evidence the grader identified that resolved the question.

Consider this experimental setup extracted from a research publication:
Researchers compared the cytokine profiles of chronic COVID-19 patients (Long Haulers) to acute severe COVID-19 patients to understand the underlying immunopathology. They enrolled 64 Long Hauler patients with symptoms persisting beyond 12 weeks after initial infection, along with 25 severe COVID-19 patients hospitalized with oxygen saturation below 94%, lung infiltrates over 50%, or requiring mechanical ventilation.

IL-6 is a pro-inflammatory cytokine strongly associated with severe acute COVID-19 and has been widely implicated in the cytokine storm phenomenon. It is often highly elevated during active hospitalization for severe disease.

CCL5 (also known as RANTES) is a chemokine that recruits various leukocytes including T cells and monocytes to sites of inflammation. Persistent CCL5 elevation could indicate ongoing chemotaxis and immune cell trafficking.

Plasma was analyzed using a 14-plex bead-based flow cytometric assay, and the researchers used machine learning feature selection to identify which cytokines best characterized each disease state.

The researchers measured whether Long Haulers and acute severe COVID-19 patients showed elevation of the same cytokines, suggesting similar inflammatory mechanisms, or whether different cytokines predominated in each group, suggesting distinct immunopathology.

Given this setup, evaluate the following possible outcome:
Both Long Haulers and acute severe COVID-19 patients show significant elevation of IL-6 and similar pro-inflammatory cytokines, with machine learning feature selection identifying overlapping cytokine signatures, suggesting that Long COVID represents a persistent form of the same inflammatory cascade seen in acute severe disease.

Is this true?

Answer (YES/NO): NO